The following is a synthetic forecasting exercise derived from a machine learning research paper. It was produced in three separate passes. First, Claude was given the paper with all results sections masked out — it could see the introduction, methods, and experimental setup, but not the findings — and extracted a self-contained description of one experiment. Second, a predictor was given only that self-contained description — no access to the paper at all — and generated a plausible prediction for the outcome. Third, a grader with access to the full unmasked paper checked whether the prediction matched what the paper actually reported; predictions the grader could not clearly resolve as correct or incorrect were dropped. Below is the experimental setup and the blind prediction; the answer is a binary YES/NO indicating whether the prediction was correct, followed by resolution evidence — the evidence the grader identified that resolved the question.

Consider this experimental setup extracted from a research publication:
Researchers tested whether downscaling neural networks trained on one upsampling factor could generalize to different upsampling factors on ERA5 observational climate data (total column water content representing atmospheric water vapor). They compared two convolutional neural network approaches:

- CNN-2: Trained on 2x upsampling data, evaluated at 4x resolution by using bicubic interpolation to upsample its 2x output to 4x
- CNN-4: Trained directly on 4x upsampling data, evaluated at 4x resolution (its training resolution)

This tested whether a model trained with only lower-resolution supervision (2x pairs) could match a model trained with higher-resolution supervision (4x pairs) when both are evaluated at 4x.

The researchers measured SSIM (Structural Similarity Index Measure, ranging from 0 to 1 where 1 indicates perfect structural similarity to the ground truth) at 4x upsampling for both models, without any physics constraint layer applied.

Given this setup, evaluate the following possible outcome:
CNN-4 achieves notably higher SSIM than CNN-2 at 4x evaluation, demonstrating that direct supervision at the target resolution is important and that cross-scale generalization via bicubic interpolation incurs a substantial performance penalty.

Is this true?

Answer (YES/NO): NO